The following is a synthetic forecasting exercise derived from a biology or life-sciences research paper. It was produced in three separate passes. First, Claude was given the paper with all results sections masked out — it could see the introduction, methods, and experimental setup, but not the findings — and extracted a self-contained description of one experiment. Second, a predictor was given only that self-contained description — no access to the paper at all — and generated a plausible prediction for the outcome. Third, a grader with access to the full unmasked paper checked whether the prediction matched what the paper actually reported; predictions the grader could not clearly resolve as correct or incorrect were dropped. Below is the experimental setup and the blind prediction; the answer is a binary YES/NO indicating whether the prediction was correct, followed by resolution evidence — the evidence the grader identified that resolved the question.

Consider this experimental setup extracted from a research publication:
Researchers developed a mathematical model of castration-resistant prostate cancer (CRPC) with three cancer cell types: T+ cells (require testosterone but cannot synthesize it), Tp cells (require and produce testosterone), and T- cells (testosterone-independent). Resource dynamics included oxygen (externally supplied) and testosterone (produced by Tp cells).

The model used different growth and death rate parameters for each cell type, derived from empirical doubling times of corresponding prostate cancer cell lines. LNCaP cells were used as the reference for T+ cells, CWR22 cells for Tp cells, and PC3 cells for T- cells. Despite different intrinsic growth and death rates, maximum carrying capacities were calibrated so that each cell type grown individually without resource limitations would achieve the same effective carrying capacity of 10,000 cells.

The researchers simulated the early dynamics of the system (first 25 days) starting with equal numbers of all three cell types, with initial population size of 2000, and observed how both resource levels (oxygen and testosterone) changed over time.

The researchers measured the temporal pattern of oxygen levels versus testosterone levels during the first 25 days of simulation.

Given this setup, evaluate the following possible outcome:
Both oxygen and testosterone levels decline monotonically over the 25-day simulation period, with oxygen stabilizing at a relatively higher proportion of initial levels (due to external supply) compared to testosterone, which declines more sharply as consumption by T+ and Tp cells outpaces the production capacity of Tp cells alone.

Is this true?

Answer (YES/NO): NO